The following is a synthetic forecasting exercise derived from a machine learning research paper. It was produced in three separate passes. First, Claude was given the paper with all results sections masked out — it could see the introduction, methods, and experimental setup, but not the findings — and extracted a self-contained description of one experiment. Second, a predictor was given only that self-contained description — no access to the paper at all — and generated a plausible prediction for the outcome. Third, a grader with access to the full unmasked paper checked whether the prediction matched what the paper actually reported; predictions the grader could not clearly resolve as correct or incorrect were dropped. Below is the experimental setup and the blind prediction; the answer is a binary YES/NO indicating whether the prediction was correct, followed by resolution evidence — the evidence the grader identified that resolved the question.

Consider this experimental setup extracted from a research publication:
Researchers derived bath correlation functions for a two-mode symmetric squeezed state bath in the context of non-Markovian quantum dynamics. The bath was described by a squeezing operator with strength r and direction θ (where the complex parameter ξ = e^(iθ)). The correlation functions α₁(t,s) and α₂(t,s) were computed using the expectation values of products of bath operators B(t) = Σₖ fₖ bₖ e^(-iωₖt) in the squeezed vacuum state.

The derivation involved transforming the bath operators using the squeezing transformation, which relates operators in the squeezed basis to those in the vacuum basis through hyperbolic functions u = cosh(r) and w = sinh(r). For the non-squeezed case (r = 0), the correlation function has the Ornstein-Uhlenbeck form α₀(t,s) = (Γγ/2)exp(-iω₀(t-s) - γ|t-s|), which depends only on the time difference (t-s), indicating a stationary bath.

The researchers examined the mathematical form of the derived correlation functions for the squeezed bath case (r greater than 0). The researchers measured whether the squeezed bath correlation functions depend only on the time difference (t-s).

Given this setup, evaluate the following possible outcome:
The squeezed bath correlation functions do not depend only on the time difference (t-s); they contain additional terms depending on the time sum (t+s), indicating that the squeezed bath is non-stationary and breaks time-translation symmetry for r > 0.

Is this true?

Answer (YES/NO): YES